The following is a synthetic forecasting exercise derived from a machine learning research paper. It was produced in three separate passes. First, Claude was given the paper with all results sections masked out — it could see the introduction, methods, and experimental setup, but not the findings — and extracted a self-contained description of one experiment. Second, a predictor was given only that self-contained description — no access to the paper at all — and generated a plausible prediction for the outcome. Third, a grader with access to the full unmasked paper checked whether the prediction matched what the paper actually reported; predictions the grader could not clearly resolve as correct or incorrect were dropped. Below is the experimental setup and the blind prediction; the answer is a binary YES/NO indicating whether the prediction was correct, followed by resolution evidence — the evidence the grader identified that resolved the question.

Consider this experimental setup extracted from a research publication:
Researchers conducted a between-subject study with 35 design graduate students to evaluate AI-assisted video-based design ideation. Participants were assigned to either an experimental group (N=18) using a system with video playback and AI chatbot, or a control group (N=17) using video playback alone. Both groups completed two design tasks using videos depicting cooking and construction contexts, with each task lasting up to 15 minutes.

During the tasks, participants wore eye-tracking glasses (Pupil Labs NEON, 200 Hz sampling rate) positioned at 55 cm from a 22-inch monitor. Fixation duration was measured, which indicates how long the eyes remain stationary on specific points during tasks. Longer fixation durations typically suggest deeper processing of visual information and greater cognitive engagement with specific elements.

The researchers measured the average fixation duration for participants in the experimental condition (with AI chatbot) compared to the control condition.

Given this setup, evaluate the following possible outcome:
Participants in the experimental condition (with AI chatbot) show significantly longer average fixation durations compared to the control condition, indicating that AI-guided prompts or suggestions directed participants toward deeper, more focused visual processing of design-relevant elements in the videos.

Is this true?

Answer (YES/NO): YES